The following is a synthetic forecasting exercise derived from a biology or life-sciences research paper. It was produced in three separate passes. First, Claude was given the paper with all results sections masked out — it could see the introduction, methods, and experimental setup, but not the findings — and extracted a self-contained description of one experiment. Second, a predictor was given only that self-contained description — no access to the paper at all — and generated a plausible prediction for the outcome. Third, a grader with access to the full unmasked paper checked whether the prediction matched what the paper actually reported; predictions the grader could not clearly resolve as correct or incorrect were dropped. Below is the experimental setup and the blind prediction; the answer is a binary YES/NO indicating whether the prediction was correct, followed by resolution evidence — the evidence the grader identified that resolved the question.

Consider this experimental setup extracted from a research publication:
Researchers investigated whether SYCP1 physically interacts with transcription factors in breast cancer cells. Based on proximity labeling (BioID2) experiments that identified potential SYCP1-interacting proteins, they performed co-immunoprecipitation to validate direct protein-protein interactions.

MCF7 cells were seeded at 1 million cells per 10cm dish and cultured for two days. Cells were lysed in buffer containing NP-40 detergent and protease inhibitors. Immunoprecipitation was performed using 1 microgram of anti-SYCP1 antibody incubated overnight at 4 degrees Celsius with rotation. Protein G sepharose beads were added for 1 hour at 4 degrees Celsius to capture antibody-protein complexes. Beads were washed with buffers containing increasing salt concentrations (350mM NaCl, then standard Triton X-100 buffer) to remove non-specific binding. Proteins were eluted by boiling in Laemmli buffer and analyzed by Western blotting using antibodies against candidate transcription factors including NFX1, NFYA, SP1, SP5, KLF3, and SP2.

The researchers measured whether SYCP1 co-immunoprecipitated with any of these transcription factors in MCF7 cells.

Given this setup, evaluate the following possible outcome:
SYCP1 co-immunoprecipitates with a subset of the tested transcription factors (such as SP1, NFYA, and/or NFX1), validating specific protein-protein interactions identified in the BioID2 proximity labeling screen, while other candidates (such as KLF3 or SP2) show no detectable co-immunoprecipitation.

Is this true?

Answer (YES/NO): NO